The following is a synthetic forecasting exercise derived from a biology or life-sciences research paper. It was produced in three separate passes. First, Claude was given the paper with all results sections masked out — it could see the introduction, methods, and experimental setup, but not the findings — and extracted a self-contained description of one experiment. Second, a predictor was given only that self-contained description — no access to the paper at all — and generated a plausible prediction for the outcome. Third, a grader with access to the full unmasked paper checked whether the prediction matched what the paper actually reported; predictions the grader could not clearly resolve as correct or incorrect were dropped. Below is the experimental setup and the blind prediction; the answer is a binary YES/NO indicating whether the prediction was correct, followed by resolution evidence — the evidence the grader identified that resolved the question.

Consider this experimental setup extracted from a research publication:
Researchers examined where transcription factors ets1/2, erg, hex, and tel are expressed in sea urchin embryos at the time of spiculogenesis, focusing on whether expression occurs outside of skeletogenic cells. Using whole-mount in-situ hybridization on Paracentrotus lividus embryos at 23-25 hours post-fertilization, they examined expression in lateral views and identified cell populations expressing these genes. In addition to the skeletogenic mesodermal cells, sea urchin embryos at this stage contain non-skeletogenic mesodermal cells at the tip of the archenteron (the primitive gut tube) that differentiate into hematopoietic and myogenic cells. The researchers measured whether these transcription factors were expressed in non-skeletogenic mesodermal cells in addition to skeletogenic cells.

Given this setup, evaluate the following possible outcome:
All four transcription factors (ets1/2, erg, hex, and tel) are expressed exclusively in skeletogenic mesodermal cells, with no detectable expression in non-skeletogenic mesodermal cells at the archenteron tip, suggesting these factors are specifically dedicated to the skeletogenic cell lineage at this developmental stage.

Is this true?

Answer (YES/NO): NO